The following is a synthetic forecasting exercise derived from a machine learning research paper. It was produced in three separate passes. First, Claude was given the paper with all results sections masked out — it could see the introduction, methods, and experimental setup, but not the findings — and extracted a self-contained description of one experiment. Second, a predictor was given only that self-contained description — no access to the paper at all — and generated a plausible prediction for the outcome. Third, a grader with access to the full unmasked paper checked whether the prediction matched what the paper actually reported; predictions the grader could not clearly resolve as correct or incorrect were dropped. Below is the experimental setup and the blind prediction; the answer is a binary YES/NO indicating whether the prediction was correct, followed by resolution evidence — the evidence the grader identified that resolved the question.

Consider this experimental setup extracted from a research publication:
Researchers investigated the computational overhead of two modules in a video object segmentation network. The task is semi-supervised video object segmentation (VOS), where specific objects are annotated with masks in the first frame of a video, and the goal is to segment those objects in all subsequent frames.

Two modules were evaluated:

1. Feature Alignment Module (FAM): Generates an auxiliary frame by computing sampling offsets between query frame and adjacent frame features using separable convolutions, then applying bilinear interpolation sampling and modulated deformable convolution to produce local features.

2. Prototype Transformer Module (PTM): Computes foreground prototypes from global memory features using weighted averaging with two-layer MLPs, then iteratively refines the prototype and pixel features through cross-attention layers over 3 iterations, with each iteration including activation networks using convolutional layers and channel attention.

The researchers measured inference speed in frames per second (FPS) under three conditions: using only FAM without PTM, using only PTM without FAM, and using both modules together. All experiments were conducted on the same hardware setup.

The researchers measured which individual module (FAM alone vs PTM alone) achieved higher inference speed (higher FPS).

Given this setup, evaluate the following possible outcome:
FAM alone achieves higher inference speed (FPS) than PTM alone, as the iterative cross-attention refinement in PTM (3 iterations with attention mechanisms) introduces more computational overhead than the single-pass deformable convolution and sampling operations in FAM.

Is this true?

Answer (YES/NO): YES